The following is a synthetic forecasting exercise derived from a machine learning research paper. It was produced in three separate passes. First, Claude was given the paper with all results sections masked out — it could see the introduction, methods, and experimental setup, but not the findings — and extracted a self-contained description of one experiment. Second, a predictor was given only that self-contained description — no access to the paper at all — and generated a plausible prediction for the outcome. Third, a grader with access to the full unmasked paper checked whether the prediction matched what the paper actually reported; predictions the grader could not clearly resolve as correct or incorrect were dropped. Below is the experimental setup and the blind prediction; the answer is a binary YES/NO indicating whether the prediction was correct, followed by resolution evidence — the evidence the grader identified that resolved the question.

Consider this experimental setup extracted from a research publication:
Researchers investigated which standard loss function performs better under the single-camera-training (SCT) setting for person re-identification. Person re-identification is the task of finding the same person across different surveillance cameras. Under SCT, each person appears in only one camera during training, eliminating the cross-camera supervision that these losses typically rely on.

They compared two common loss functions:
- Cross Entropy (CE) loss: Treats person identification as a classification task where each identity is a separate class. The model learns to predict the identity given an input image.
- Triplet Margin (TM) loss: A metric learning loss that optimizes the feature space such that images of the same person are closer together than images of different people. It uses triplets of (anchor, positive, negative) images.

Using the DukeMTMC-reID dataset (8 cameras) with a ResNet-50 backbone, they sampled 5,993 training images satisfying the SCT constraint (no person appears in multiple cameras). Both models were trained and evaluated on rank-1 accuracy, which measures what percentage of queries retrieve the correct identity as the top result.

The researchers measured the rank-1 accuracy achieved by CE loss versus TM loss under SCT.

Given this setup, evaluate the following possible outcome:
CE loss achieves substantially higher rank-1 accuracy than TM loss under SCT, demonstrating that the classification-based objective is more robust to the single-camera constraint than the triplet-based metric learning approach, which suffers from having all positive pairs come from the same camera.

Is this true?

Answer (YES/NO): YES